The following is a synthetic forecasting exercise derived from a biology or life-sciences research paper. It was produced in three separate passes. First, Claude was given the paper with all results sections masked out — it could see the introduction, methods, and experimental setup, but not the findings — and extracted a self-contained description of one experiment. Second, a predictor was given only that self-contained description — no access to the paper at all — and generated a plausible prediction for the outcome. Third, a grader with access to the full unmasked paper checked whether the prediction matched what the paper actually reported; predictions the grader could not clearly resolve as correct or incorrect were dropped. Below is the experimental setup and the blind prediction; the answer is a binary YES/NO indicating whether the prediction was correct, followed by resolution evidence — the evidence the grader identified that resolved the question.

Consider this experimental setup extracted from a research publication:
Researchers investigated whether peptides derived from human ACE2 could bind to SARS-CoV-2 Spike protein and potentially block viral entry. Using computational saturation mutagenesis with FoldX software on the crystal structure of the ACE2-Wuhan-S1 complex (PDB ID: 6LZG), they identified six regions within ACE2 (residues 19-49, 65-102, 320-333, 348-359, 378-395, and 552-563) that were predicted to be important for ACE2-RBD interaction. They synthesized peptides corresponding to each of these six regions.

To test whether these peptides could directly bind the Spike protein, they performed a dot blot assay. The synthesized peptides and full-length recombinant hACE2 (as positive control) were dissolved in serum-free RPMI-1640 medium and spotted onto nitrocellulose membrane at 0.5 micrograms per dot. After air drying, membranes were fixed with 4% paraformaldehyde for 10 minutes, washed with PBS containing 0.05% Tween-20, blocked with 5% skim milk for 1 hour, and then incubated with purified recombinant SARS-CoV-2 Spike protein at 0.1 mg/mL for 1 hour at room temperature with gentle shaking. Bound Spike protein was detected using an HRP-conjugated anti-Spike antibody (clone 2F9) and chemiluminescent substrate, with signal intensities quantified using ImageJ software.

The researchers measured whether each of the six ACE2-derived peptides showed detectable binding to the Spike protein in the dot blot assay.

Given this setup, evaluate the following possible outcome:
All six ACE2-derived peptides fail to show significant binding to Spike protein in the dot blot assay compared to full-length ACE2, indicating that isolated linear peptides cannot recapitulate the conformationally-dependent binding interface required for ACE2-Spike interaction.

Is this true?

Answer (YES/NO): NO